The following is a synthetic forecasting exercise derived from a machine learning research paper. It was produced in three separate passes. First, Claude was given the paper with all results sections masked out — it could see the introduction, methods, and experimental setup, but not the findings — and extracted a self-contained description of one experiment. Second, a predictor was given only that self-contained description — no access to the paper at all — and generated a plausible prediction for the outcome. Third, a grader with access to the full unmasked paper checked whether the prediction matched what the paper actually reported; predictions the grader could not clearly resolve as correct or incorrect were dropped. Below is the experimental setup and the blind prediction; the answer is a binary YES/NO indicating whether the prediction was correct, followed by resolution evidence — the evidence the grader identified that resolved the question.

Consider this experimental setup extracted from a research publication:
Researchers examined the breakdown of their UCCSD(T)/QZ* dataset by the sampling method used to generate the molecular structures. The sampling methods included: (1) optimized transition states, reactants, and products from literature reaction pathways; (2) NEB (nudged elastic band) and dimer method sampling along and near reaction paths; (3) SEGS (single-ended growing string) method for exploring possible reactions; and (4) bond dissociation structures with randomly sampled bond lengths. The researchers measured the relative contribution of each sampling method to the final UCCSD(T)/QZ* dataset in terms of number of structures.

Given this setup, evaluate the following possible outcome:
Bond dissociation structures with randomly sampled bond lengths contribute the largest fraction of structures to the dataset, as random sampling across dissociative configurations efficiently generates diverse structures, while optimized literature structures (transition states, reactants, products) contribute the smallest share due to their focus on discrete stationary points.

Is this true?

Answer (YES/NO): NO